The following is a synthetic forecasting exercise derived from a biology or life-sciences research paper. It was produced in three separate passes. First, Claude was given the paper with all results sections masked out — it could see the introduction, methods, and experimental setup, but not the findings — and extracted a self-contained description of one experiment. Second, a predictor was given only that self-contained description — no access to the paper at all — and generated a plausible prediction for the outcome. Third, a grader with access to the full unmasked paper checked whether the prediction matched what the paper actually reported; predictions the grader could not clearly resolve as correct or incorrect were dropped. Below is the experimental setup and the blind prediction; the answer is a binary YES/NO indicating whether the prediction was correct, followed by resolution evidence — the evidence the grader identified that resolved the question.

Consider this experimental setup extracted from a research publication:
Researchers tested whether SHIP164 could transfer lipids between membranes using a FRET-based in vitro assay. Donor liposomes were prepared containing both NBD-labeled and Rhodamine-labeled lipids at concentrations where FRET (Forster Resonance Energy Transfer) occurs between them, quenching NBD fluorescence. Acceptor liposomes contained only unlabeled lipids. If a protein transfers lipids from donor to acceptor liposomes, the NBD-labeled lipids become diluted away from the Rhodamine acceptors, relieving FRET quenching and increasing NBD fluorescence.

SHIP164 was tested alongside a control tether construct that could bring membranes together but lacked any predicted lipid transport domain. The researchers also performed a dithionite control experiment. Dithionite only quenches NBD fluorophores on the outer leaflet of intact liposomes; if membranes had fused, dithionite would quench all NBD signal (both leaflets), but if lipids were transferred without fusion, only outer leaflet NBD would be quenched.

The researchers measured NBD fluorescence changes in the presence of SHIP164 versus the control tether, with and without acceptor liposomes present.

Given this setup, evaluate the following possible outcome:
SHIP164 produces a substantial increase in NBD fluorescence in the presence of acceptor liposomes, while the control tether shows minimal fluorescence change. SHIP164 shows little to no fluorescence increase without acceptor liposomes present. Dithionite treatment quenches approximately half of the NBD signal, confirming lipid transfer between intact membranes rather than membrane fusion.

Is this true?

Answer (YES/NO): NO